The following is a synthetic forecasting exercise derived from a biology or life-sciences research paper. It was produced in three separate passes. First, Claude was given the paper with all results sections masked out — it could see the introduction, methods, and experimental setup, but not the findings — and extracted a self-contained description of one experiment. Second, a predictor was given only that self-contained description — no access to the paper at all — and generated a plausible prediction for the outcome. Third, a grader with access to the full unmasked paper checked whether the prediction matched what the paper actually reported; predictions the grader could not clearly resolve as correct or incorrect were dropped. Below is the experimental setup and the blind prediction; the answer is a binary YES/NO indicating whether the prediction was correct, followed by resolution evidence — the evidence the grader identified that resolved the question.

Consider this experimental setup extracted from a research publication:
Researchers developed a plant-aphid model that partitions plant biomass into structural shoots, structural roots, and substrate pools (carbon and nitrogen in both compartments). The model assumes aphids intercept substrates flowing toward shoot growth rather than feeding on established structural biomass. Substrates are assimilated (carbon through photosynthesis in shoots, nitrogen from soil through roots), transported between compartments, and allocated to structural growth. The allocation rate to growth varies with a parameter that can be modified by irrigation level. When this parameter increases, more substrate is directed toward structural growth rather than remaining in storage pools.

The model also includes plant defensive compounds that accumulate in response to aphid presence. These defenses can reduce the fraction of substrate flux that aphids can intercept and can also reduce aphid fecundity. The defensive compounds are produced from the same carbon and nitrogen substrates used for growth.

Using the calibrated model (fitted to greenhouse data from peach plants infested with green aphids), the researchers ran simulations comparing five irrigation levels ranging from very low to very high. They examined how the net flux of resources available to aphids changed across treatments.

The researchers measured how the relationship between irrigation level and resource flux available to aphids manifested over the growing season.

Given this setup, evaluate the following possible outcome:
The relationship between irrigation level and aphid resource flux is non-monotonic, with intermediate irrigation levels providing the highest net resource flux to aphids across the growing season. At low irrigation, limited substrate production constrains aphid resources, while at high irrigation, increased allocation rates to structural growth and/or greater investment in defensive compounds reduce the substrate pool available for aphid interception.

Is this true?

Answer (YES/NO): NO